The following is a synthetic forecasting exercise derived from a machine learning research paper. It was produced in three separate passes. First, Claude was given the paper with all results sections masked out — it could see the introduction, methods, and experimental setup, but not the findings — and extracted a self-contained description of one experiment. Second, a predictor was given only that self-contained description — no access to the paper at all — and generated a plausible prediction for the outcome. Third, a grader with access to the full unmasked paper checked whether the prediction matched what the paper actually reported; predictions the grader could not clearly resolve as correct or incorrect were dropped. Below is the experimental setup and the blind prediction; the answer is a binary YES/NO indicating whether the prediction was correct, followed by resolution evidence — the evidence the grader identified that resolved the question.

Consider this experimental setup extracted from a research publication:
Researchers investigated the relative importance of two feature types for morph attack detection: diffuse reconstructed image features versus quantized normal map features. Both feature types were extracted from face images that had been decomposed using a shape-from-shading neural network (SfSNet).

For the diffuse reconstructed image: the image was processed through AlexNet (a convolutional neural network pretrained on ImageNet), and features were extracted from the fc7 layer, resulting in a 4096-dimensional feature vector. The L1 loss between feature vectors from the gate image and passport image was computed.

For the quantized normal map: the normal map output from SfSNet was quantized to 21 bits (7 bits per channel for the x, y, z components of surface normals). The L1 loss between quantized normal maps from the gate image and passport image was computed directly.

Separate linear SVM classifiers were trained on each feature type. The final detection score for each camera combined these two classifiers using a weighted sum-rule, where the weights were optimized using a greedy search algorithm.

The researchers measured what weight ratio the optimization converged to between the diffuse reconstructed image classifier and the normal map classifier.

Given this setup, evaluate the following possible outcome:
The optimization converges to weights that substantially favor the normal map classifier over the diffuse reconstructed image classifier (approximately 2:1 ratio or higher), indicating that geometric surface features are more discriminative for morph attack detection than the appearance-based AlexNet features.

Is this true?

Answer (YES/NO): NO